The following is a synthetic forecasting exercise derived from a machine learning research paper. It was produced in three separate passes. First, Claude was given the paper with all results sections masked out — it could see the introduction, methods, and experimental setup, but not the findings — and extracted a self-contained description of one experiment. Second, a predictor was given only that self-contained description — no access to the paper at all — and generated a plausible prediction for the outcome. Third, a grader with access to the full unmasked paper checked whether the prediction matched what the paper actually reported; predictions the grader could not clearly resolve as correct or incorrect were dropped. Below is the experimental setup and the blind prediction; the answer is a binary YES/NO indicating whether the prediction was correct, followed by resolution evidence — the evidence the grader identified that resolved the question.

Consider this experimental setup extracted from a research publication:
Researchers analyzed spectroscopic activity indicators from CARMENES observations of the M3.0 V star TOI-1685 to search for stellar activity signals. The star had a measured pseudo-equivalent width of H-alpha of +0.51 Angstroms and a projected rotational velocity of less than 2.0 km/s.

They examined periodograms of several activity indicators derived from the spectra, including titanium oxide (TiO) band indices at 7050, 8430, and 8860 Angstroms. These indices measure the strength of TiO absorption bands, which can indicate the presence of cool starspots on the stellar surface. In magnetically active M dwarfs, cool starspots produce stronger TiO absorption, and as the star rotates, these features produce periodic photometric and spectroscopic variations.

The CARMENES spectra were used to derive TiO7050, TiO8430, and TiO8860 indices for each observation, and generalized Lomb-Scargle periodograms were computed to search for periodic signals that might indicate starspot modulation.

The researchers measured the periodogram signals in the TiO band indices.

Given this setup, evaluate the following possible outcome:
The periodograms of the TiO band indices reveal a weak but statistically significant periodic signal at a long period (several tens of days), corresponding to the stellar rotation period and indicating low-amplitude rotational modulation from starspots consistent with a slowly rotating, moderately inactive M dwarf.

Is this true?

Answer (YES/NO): NO